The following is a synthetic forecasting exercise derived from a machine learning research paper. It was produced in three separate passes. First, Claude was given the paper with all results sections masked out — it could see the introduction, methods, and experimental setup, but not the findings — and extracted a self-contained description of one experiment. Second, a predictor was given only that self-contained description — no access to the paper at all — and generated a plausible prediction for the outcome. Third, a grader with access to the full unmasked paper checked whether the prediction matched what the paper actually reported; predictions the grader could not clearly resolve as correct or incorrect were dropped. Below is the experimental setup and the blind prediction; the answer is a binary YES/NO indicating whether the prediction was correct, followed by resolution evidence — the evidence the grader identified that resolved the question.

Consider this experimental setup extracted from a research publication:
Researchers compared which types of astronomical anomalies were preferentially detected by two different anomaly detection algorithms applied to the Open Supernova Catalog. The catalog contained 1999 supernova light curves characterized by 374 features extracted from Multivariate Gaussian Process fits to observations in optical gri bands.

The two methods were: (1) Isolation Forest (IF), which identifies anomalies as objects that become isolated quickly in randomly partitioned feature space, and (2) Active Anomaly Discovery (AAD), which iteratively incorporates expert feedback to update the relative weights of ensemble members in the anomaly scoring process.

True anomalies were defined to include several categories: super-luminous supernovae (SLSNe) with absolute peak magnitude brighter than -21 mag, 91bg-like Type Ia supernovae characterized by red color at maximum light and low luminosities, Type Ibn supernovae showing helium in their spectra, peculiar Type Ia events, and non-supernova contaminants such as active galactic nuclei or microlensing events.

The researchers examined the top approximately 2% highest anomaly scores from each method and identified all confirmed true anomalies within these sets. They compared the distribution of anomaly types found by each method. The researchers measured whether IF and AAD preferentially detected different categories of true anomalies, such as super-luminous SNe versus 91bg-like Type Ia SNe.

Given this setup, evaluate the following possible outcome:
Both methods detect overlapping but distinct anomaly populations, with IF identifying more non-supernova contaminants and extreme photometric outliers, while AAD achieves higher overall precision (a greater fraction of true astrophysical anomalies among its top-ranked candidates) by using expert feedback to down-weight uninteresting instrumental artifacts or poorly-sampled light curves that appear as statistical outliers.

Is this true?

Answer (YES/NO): NO